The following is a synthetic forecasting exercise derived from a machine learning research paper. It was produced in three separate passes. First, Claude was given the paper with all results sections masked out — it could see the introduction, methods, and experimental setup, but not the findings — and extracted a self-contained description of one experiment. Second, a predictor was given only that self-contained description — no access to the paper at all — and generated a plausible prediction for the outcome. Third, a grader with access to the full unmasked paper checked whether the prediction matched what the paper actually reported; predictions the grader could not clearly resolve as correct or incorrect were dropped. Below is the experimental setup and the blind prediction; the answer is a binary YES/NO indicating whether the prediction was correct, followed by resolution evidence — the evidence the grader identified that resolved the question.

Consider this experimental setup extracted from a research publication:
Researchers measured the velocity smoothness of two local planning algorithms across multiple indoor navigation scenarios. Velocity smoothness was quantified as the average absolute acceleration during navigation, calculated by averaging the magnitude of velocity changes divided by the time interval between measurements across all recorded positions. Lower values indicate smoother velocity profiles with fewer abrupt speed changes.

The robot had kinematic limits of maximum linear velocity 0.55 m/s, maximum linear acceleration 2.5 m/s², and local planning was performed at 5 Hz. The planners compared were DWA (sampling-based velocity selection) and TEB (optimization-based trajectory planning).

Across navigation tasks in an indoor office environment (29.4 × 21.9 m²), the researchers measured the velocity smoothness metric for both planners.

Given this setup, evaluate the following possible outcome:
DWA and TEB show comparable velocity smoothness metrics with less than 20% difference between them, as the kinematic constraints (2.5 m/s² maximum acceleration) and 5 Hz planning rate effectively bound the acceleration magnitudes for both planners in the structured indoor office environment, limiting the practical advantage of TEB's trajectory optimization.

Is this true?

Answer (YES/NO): NO